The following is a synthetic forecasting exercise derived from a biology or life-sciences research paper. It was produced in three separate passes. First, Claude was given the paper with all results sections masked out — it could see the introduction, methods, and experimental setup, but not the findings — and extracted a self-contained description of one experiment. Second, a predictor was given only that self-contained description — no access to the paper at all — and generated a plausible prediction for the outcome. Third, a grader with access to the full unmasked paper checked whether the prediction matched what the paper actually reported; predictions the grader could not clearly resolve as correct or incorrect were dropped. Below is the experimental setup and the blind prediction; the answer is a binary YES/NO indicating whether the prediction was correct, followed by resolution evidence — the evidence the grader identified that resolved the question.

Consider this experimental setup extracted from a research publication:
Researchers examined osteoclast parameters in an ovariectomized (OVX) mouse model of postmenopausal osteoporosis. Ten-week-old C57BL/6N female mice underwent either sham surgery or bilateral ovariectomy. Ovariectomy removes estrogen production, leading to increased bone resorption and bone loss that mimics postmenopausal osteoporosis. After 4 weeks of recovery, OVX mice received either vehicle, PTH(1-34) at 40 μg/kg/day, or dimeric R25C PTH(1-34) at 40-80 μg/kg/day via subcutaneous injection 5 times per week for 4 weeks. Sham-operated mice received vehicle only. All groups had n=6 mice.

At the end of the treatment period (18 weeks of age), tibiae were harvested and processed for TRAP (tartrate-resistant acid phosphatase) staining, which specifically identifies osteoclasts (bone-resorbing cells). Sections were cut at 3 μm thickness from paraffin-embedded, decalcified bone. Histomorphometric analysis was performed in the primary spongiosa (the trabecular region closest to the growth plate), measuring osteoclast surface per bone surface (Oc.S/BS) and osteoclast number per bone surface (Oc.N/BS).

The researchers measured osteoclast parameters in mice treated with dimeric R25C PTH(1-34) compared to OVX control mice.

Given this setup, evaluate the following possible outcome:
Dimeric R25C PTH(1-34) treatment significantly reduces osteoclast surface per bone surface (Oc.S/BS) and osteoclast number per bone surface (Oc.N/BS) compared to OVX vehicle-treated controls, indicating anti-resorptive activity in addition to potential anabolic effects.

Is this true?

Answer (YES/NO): NO